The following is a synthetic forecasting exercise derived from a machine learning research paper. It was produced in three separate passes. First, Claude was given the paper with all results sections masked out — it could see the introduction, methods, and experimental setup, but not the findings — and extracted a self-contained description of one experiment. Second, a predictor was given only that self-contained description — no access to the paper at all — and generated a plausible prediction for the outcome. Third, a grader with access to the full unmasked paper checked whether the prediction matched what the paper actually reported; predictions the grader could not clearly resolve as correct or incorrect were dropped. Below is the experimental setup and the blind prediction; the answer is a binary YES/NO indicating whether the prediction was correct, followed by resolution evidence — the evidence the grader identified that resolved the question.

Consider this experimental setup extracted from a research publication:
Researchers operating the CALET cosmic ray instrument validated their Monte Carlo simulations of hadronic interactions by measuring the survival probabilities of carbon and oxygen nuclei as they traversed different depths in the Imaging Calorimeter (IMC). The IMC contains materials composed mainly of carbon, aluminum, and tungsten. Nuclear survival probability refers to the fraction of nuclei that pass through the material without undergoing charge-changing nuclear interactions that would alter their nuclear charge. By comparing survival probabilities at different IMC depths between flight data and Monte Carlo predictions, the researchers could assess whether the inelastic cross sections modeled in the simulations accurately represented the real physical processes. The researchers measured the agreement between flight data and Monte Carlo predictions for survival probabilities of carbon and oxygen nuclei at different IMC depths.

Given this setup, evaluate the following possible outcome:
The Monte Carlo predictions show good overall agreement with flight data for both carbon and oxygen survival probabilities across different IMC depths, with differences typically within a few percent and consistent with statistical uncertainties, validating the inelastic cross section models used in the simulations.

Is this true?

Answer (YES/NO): YES